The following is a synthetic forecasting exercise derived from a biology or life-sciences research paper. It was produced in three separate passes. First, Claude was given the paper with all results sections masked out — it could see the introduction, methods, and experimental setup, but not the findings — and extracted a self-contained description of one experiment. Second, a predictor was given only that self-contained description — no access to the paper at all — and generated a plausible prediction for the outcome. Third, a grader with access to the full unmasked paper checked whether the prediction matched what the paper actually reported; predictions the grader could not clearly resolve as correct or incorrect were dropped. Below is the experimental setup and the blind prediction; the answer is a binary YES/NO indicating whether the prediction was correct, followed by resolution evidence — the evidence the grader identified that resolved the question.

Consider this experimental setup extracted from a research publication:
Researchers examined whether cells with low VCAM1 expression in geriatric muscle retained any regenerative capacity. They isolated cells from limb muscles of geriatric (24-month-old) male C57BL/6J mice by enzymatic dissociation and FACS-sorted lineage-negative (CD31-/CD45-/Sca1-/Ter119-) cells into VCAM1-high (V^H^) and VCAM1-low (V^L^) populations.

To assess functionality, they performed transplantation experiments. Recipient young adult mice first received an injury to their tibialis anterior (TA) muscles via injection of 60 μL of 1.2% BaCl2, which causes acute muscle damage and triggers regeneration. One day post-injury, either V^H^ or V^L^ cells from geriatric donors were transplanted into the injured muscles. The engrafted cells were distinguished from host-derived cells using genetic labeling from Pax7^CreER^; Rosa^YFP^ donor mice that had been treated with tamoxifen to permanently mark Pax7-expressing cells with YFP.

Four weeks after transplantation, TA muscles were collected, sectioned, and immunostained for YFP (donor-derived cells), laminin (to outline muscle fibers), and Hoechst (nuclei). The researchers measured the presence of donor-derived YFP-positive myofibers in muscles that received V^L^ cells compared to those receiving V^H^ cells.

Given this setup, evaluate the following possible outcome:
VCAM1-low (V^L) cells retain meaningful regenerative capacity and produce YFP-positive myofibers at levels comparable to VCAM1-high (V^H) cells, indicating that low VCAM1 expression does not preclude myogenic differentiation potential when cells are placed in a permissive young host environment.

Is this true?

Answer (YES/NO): NO